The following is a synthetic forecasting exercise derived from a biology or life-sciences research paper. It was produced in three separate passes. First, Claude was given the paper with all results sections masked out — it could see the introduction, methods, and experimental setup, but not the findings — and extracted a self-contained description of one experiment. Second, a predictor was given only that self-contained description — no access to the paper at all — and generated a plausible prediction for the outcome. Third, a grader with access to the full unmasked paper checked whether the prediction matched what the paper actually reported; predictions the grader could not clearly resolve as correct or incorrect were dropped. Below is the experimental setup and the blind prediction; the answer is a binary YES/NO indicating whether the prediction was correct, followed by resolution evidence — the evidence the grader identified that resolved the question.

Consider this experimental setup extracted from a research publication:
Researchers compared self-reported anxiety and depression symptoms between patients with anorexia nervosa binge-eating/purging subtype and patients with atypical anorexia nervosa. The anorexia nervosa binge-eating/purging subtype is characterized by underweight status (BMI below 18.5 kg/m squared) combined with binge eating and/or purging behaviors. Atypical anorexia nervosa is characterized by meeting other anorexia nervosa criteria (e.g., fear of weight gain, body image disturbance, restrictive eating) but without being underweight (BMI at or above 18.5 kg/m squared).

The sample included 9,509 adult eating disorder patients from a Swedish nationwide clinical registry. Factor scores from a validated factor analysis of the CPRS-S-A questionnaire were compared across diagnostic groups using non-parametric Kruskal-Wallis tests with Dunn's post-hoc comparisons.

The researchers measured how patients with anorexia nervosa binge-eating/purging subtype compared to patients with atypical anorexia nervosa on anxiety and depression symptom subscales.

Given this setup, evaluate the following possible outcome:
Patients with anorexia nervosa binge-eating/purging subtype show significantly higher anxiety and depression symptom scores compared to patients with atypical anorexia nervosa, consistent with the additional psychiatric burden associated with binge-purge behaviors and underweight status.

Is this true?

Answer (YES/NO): YES